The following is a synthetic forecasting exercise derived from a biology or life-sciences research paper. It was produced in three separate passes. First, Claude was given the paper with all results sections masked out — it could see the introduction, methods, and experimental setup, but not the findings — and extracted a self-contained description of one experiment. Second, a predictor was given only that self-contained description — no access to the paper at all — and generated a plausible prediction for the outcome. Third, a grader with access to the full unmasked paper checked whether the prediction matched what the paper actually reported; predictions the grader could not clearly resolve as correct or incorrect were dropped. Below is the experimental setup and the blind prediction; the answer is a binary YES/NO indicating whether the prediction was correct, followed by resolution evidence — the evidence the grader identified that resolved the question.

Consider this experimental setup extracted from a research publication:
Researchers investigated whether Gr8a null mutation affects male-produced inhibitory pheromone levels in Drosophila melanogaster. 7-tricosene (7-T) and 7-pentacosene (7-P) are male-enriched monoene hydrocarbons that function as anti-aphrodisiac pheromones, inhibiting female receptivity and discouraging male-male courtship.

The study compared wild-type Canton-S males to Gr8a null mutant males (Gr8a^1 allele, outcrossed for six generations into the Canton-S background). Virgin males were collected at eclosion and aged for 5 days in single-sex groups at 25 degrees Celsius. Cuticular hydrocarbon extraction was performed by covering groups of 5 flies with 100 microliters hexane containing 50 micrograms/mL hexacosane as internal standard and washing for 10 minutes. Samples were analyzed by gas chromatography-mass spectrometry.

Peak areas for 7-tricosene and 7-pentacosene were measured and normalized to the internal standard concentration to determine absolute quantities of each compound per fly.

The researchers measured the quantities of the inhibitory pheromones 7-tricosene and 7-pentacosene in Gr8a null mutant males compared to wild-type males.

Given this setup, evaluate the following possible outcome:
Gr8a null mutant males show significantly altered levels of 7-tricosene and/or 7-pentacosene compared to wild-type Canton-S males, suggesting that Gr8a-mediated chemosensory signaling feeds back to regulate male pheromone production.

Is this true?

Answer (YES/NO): YES